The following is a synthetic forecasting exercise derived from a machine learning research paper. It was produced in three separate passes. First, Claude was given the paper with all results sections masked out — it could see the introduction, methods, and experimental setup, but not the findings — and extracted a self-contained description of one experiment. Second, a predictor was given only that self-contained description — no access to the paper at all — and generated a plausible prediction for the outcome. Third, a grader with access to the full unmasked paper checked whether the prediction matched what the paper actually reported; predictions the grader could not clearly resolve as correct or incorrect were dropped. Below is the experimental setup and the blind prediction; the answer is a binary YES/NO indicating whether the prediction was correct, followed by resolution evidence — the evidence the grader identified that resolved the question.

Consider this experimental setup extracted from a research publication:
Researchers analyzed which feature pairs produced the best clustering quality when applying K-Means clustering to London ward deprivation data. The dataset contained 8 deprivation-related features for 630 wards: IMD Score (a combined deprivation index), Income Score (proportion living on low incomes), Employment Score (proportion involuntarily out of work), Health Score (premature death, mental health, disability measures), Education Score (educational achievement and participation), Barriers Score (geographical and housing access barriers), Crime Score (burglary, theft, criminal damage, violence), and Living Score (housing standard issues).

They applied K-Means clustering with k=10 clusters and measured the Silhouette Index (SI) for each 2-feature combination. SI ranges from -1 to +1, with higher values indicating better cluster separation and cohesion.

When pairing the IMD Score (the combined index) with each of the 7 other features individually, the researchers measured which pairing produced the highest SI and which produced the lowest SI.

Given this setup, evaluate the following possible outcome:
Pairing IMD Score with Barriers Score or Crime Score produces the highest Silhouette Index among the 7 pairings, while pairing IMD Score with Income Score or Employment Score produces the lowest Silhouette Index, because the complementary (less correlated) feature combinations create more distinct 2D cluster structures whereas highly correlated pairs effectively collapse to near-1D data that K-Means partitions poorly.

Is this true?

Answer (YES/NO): NO